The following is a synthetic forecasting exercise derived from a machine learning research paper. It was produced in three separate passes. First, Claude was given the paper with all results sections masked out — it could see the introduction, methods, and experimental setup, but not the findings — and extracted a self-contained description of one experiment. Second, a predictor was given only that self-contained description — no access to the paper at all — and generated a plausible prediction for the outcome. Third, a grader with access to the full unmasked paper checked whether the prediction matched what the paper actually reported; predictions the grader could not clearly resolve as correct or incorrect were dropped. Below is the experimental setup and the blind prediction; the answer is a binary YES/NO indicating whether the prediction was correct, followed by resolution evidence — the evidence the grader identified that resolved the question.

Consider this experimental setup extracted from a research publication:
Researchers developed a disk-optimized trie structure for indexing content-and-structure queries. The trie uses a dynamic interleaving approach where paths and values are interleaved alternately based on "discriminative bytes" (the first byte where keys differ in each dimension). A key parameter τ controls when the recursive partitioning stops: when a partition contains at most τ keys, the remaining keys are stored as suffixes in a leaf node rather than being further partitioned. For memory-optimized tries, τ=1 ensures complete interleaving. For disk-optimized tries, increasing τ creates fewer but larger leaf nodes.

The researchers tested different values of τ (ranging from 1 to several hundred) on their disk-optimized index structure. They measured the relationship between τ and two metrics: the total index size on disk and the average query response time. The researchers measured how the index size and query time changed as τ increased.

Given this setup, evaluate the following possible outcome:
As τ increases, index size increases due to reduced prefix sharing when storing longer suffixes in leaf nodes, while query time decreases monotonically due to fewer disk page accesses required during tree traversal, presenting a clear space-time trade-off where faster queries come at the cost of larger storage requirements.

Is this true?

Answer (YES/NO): NO